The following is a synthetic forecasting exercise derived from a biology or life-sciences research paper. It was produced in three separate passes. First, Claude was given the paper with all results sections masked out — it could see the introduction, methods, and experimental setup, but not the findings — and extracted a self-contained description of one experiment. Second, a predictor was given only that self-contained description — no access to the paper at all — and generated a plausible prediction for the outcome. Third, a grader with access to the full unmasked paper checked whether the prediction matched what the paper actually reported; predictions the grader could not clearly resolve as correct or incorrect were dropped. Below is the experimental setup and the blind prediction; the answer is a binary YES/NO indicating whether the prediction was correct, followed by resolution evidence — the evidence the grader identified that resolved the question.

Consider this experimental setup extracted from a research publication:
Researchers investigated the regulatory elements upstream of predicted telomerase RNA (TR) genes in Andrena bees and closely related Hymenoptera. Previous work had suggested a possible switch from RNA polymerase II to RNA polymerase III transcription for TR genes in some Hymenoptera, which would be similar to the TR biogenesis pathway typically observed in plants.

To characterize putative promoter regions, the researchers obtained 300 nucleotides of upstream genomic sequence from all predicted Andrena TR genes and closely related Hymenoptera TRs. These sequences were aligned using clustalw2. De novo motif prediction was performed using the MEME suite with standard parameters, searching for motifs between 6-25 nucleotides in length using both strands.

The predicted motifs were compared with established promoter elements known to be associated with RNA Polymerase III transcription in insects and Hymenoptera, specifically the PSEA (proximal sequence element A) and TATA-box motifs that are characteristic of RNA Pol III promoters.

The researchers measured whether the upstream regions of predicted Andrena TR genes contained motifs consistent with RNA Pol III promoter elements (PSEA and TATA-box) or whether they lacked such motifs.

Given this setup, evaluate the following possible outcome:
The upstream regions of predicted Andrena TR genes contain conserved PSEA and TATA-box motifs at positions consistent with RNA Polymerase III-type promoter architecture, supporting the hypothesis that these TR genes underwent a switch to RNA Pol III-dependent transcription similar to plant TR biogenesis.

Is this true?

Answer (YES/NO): YES